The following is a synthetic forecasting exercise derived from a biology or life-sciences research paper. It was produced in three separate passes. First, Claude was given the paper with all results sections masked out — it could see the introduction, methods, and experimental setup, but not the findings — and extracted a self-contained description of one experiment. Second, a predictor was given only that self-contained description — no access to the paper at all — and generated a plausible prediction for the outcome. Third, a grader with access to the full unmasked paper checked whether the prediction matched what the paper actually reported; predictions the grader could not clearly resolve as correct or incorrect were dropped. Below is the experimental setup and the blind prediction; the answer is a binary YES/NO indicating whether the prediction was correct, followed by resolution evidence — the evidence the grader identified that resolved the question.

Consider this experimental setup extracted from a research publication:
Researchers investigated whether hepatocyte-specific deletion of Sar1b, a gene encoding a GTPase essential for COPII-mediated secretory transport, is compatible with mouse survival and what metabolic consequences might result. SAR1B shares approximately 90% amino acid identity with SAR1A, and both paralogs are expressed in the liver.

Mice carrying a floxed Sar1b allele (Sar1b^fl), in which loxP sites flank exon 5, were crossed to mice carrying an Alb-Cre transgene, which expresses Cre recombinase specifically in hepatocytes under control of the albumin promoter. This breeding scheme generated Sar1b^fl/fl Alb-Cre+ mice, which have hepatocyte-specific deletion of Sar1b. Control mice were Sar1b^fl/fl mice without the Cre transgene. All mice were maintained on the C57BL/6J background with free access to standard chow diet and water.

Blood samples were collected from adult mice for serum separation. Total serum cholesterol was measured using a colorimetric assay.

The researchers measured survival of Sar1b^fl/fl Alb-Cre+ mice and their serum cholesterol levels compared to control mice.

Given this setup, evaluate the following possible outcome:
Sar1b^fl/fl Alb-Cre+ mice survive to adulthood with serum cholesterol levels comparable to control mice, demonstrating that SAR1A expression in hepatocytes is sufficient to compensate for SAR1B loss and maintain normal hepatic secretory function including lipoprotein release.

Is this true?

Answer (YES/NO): NO